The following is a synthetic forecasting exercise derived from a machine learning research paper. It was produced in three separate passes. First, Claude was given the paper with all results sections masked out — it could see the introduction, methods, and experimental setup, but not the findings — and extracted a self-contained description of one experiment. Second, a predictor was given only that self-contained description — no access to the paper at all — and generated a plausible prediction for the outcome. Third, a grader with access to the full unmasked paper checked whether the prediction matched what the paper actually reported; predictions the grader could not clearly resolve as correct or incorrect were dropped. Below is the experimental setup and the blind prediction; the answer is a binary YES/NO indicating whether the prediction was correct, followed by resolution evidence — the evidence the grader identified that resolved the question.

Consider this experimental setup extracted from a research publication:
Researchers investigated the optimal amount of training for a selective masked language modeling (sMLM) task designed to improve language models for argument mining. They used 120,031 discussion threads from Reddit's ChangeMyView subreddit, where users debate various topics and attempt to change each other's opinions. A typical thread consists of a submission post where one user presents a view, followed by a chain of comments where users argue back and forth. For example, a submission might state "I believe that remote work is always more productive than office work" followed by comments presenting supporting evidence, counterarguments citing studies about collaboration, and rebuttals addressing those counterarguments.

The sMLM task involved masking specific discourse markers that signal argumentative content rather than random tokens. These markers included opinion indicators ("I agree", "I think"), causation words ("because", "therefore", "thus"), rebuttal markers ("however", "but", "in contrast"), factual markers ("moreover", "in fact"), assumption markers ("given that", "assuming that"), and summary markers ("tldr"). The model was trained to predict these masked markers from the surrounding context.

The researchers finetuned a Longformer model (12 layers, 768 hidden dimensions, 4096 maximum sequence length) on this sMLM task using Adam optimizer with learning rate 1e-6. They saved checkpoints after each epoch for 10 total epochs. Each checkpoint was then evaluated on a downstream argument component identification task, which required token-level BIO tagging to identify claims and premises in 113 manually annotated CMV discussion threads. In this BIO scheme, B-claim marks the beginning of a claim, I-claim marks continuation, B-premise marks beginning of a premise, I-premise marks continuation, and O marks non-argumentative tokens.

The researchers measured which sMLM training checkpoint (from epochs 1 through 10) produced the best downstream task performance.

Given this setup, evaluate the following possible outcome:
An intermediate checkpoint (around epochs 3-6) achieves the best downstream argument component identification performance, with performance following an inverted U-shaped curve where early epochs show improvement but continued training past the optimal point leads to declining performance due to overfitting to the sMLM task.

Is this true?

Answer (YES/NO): NO